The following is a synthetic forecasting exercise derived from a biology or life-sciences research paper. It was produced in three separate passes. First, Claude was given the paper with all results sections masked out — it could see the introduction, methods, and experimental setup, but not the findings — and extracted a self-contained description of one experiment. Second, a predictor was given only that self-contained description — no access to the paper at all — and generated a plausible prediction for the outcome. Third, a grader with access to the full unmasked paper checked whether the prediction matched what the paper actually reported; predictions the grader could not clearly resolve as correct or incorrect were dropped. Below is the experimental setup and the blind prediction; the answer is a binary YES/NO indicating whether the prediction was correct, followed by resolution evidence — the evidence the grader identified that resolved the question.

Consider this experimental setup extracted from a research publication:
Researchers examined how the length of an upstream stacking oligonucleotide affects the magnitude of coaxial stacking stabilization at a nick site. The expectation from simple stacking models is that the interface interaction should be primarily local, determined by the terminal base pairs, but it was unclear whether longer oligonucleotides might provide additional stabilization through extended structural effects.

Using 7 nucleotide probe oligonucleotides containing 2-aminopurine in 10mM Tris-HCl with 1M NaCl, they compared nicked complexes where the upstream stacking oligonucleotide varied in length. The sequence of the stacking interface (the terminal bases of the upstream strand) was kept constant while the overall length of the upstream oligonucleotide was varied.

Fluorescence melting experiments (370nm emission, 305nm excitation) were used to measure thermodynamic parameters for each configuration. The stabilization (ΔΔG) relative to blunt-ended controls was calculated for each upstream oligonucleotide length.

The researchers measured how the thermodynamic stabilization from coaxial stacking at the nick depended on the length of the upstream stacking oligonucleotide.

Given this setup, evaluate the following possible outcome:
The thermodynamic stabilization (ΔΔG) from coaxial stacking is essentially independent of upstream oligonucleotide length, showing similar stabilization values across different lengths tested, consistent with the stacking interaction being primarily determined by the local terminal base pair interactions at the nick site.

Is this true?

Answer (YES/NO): NO